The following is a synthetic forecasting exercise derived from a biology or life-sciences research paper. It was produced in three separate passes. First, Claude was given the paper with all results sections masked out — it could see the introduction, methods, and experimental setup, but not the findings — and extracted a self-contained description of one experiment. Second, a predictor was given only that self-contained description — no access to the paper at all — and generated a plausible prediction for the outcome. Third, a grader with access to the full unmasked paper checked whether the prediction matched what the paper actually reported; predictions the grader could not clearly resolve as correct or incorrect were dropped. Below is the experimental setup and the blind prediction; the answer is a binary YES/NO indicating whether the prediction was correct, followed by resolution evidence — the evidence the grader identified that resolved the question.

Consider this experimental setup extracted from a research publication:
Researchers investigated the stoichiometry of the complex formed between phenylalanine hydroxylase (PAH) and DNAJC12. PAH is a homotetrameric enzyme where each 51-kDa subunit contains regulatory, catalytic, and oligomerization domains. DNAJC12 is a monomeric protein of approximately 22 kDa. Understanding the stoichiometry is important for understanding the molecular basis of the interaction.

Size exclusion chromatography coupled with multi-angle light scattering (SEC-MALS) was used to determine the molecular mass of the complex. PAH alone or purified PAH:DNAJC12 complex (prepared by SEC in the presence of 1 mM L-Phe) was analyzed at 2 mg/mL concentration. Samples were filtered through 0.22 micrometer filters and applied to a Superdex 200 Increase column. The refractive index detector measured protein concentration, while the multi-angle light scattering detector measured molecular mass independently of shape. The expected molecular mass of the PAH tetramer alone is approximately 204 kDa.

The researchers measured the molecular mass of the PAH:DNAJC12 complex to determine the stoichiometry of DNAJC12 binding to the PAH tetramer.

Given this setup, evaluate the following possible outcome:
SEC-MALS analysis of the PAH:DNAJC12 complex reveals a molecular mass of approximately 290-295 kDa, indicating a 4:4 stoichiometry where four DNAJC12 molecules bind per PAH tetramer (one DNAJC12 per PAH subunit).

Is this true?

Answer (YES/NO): NO